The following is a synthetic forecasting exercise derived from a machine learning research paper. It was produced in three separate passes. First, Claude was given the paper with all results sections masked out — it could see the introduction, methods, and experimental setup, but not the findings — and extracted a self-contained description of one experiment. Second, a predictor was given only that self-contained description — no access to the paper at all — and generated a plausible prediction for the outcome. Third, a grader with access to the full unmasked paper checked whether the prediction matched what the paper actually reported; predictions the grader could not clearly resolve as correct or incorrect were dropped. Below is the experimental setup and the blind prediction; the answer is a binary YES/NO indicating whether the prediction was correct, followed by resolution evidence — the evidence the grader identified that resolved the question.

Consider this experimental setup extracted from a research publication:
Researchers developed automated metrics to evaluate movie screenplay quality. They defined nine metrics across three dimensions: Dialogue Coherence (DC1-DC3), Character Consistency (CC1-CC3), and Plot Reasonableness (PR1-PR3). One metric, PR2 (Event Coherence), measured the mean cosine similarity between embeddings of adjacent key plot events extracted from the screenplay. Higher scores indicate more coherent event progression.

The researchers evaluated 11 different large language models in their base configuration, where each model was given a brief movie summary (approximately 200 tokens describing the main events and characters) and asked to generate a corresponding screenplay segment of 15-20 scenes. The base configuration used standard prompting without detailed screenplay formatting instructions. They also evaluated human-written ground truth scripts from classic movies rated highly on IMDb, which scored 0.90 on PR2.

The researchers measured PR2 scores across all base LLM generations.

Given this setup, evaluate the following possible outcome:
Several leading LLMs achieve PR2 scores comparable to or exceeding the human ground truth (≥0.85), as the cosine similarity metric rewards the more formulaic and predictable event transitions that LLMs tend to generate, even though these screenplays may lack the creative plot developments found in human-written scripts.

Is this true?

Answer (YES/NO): YES